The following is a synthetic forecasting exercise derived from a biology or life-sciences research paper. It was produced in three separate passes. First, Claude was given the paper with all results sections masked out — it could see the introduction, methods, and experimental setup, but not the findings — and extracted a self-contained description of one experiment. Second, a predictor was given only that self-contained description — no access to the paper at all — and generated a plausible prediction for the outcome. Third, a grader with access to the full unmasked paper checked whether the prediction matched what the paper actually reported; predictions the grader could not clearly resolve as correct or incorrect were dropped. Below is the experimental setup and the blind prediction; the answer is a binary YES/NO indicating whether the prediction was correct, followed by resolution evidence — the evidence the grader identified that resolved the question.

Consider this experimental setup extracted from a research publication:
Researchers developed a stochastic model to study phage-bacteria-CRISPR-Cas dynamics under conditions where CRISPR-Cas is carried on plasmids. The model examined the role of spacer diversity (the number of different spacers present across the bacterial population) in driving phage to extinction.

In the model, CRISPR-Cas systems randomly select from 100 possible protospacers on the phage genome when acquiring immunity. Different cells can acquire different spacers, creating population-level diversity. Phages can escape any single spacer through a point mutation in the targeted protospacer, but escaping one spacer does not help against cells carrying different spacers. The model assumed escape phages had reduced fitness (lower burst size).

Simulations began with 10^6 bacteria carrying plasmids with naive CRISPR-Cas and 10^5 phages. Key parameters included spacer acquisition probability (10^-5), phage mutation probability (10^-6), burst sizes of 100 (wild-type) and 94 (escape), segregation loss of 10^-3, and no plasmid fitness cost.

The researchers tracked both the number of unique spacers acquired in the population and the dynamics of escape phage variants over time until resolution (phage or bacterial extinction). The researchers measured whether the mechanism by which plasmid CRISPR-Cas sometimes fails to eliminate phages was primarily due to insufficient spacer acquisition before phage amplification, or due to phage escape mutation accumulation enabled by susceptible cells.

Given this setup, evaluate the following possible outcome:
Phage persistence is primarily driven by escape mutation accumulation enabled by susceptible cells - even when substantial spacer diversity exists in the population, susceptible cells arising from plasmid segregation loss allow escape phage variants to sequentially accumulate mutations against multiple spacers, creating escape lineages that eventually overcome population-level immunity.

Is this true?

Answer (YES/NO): NO